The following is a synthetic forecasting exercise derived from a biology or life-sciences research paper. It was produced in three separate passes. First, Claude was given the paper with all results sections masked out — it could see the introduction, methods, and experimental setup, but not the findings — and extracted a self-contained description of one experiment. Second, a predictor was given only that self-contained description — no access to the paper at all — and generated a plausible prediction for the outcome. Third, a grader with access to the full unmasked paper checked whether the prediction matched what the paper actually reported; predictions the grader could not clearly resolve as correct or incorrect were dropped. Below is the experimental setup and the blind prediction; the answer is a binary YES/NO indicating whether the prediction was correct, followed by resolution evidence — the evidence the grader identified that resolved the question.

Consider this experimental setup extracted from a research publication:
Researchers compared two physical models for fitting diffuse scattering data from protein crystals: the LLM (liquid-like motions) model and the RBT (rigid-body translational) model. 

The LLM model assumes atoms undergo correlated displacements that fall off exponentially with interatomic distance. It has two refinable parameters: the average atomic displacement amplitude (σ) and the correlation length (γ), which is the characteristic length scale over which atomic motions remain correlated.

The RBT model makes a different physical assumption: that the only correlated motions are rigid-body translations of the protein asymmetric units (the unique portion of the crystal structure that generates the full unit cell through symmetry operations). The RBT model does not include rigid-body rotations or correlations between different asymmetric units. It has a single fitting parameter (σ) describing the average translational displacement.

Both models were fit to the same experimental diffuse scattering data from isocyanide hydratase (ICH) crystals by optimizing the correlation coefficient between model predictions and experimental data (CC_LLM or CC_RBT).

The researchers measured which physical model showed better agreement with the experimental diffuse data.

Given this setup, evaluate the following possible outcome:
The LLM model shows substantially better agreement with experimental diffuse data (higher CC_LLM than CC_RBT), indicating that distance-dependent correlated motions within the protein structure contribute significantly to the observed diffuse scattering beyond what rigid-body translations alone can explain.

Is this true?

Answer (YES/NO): YES